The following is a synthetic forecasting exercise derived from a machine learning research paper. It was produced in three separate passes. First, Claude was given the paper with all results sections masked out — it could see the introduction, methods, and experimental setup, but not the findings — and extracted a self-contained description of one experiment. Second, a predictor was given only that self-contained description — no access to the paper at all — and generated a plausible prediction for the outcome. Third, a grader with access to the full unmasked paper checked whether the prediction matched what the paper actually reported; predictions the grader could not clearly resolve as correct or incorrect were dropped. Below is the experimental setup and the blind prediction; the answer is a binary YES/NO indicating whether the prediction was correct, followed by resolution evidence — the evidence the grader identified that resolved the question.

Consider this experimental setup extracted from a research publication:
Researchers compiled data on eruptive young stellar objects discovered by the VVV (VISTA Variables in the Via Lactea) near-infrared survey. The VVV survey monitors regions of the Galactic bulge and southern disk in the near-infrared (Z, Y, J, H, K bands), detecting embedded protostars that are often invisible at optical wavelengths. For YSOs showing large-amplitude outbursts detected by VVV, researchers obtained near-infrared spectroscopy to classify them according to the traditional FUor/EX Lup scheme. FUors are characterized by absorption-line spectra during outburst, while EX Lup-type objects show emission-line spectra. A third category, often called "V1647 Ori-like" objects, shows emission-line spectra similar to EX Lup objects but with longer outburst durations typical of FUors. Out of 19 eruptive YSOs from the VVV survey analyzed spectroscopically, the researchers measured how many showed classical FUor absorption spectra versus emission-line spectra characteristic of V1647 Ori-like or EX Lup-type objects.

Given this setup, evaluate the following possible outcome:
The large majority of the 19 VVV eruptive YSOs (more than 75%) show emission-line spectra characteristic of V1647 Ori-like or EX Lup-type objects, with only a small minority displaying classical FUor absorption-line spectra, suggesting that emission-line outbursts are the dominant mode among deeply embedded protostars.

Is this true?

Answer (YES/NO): YES